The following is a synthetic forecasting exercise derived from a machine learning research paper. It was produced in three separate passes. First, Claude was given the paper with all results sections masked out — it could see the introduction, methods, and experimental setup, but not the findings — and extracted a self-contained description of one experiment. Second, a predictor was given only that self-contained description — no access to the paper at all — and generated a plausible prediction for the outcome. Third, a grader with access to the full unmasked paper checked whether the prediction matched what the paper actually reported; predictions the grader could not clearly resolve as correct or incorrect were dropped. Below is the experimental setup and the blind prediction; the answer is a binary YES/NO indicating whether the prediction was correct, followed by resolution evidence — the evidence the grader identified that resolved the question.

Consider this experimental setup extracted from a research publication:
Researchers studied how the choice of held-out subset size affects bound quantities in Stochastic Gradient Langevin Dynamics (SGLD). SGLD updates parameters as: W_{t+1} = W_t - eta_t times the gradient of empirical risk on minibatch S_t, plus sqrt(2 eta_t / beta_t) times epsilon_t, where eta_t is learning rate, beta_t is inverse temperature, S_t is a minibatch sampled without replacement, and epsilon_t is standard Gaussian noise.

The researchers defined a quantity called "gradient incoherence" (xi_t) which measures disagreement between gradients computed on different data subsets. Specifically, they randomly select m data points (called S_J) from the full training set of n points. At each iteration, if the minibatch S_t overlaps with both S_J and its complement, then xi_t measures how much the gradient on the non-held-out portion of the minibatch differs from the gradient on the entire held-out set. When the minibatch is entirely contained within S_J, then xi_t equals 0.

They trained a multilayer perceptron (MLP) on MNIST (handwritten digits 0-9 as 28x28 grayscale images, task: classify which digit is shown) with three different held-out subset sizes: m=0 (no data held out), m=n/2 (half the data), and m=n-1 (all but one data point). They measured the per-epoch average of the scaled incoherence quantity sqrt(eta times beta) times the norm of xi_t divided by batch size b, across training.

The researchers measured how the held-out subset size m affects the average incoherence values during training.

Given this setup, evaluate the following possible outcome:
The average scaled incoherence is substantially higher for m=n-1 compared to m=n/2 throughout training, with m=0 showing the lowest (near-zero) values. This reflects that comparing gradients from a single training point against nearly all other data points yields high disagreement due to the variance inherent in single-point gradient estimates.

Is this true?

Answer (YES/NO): NO